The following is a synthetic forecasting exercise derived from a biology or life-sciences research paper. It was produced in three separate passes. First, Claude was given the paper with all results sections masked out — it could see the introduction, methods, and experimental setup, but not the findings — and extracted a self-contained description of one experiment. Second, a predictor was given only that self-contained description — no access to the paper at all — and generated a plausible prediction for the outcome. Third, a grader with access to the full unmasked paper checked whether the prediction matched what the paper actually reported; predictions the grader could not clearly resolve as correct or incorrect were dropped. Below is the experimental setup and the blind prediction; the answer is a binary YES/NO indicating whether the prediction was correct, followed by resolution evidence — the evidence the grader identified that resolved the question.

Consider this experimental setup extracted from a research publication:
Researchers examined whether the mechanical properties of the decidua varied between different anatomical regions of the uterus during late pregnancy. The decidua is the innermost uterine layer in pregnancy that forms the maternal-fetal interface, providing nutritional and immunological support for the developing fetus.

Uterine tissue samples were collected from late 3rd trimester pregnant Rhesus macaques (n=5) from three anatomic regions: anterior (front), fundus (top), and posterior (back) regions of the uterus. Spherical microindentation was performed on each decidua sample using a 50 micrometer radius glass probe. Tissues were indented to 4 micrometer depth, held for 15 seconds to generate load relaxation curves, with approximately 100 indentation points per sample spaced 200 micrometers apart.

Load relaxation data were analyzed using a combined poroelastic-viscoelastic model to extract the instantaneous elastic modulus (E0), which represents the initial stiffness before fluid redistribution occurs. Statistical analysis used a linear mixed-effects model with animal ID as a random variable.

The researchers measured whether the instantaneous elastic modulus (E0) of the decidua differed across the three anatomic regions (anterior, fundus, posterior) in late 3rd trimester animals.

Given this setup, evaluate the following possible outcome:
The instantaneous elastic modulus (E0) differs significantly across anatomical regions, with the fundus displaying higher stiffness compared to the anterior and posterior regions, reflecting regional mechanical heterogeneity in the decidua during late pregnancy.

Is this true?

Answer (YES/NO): NO